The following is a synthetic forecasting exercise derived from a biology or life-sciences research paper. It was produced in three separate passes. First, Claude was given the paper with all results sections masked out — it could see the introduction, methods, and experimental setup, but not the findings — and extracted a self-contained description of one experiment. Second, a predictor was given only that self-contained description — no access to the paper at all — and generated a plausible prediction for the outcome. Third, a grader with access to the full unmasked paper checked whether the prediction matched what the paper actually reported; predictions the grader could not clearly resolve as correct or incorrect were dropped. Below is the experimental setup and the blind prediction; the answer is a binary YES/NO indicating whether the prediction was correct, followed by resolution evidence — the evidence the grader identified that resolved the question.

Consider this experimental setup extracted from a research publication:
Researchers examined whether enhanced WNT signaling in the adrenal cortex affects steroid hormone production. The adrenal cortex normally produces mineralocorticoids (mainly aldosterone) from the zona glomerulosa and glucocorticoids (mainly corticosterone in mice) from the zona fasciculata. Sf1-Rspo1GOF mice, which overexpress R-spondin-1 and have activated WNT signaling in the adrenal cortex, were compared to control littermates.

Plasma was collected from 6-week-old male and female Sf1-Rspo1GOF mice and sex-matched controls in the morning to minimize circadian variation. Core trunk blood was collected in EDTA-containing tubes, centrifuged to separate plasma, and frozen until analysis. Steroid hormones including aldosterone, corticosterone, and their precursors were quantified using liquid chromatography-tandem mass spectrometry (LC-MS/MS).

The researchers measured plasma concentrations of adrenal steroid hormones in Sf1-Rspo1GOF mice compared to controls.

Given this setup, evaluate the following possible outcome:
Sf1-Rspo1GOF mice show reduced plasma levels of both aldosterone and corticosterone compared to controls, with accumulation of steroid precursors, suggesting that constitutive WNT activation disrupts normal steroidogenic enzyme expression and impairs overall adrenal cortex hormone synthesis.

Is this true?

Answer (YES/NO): NO